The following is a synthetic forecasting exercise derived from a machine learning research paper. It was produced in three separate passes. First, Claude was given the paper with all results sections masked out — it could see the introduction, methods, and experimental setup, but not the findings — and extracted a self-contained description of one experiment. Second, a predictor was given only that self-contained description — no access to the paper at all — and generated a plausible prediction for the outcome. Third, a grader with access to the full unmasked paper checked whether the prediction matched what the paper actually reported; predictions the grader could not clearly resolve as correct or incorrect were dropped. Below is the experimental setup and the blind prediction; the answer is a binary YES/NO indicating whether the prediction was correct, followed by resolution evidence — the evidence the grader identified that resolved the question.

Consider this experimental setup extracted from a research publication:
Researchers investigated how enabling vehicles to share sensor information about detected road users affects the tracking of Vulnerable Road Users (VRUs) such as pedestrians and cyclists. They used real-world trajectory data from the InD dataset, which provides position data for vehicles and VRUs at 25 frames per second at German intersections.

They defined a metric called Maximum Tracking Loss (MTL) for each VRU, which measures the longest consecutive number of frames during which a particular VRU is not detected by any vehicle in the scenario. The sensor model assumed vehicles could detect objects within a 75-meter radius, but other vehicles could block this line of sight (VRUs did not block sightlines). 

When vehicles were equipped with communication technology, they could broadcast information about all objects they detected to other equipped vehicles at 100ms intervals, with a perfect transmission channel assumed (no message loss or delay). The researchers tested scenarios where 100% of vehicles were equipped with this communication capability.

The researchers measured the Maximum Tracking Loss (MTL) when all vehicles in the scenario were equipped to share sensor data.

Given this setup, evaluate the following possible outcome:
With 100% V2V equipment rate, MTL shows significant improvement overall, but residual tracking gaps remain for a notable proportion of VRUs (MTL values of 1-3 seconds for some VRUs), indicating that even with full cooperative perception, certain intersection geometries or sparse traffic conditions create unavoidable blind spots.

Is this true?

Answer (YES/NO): NO